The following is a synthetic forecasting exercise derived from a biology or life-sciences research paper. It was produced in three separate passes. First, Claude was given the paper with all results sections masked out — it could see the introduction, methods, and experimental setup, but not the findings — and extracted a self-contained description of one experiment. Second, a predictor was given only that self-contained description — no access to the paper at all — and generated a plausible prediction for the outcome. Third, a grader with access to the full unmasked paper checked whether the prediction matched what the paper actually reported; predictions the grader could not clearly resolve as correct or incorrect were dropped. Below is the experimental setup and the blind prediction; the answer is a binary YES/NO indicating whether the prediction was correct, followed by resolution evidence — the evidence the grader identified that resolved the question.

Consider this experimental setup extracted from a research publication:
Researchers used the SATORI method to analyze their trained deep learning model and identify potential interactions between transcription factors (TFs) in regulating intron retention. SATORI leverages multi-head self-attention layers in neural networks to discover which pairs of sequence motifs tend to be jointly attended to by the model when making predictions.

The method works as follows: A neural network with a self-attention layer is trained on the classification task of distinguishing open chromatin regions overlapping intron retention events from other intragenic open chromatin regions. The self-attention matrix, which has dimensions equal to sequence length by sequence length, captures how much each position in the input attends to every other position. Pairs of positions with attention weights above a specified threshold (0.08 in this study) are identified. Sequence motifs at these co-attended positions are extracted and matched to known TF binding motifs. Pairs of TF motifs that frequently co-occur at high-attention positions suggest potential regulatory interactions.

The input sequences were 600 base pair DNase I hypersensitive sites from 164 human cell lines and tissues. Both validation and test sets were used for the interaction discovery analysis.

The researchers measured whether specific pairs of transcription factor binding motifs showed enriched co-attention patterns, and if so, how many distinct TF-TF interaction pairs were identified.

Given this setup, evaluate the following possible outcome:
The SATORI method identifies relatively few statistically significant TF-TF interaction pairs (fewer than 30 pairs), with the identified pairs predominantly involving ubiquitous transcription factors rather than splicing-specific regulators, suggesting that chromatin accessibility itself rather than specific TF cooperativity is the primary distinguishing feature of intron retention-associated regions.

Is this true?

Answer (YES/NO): NO